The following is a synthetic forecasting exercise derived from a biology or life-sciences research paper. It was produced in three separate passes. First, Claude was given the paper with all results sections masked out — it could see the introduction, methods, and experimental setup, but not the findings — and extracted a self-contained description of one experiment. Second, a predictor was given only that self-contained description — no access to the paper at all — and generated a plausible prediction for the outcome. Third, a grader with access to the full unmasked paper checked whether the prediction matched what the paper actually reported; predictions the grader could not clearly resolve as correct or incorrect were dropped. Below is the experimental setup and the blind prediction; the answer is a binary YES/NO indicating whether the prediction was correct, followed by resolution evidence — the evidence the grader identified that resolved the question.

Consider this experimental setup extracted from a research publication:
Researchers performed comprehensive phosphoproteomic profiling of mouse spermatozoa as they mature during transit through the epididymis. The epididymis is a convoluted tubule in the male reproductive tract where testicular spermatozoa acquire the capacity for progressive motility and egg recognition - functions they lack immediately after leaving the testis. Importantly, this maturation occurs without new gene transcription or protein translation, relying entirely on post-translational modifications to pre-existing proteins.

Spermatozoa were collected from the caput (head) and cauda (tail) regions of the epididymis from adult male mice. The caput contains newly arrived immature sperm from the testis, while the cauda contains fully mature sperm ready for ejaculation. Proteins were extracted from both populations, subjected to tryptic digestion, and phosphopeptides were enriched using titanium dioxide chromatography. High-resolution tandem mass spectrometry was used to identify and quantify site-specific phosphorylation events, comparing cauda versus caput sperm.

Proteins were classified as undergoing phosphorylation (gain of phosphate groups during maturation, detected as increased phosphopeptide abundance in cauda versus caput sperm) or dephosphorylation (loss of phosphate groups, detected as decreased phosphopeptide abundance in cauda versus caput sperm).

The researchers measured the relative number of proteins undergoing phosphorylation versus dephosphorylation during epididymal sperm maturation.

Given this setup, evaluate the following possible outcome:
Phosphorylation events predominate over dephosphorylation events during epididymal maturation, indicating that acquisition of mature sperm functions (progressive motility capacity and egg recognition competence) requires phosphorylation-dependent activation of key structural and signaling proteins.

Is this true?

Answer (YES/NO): YES